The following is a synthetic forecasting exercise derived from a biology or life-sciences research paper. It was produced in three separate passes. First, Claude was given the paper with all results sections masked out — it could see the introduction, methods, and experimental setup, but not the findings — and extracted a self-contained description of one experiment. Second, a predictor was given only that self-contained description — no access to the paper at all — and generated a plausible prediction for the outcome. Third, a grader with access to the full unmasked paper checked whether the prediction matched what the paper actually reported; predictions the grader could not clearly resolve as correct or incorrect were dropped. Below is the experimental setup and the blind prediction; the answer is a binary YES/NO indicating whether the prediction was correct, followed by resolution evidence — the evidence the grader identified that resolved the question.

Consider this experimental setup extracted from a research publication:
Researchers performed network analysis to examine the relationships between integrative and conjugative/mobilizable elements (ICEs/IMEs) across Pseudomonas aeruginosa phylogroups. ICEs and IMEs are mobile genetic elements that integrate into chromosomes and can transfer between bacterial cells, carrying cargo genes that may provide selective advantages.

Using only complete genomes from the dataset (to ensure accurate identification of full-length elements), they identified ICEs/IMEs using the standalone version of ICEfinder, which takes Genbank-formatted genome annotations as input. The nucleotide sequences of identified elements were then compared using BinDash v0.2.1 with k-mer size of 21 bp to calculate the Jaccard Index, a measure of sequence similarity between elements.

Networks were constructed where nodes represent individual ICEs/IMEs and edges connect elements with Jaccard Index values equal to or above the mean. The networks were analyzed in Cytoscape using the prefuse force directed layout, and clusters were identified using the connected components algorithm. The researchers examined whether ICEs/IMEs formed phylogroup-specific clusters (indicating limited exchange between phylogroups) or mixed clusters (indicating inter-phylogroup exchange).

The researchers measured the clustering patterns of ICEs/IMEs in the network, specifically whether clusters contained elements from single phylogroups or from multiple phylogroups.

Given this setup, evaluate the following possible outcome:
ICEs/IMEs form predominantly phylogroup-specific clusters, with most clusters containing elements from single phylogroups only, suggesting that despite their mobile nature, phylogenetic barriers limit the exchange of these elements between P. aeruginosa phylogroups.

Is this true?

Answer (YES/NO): NO